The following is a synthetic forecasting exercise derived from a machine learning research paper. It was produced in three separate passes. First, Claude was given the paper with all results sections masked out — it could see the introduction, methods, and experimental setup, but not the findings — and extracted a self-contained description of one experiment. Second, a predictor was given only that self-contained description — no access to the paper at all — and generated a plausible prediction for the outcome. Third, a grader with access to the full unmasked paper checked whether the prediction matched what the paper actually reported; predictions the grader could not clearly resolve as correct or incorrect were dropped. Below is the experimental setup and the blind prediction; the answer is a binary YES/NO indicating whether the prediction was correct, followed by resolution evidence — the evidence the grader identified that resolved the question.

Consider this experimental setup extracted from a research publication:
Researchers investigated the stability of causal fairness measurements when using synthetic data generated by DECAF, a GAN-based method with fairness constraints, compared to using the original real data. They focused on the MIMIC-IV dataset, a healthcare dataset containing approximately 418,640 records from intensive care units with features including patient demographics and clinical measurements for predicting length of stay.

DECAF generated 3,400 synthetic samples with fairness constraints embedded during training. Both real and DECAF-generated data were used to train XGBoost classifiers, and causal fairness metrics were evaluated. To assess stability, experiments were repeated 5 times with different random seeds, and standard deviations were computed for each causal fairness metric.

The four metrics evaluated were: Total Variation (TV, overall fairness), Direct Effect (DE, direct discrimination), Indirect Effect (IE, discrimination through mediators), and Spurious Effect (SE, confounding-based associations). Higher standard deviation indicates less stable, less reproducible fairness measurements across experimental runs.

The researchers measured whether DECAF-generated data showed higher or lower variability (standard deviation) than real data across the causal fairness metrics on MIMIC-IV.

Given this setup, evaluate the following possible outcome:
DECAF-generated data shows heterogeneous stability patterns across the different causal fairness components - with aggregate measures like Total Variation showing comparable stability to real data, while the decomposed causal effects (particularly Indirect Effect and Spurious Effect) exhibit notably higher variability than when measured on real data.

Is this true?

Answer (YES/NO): NO